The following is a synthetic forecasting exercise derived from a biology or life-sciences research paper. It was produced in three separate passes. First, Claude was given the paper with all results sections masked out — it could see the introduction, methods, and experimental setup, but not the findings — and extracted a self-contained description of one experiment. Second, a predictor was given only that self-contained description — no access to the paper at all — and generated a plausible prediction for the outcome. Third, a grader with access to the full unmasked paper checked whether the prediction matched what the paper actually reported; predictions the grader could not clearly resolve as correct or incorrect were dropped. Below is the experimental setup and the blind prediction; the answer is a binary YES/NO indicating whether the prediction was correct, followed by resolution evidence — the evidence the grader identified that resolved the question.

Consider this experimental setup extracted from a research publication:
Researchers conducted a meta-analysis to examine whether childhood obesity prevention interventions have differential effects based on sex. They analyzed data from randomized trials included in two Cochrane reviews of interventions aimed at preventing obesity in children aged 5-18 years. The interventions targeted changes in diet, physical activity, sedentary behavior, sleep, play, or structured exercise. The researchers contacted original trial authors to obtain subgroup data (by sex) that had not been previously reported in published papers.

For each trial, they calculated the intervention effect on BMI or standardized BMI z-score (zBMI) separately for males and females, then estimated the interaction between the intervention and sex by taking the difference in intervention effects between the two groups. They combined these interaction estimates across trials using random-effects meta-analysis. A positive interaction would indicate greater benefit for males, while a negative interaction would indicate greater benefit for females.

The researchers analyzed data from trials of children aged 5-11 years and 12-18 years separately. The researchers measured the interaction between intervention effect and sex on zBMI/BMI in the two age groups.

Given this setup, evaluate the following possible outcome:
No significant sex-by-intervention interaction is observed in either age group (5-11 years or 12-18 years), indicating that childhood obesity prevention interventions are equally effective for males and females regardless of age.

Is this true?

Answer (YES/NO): NO